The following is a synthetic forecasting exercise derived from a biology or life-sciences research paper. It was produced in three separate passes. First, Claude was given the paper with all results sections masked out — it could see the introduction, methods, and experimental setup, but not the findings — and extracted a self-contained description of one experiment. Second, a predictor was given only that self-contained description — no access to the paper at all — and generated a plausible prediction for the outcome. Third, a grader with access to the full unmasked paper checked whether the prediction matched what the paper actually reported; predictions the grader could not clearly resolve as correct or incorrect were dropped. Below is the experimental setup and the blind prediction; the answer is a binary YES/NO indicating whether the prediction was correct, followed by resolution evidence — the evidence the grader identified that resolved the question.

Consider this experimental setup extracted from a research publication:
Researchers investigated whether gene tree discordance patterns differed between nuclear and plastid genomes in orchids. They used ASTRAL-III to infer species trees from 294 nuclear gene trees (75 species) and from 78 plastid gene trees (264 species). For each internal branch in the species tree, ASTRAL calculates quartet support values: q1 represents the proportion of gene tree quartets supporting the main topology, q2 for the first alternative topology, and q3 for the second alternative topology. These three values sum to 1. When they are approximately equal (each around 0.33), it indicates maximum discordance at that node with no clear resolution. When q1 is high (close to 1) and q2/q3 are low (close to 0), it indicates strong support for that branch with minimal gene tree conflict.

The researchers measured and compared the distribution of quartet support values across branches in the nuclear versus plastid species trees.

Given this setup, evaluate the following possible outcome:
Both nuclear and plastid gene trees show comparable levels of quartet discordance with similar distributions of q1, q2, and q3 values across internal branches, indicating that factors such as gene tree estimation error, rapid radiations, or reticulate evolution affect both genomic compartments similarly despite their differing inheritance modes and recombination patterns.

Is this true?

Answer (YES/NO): NO